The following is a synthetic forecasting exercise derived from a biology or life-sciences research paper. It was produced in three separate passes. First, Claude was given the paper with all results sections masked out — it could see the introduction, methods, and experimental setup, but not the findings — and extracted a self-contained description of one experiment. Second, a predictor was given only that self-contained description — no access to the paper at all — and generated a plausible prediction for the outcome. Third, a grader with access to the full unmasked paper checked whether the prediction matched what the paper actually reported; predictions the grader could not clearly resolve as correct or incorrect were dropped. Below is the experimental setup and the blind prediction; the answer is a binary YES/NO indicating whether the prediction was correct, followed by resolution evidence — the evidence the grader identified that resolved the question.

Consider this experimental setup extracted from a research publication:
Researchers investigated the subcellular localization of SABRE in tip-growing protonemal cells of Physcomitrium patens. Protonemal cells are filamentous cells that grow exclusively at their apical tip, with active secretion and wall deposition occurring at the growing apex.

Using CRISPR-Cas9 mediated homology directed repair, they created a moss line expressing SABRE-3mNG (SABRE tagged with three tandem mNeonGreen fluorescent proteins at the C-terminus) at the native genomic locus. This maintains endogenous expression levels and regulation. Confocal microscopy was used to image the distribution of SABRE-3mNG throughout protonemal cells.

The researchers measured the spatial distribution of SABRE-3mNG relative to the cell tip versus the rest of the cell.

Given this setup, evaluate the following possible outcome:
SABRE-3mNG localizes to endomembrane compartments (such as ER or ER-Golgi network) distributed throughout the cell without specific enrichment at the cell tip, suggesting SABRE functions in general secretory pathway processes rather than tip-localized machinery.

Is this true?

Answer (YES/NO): NO